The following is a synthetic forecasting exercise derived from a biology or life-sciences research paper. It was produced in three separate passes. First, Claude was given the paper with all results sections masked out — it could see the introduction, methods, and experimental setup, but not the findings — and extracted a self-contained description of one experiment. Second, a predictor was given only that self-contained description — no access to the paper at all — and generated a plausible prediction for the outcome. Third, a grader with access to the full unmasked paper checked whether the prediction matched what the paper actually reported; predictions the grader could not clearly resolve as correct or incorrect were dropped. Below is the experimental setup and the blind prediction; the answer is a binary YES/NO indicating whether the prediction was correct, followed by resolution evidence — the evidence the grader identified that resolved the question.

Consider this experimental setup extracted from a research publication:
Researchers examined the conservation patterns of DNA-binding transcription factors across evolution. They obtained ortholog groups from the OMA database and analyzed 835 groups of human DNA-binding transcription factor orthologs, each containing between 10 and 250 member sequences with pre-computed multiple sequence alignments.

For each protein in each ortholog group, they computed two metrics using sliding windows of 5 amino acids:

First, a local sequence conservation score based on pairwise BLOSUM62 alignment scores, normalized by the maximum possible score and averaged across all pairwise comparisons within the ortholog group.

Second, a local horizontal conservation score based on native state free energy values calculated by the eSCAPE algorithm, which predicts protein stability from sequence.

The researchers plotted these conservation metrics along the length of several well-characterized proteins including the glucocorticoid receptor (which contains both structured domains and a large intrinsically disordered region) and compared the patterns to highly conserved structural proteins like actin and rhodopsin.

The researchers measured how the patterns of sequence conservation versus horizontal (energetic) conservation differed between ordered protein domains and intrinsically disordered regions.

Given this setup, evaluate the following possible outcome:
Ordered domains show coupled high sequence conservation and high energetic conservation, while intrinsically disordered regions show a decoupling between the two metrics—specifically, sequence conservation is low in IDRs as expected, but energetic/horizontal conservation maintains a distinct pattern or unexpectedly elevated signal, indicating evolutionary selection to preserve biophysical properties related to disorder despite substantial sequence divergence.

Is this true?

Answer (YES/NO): YES